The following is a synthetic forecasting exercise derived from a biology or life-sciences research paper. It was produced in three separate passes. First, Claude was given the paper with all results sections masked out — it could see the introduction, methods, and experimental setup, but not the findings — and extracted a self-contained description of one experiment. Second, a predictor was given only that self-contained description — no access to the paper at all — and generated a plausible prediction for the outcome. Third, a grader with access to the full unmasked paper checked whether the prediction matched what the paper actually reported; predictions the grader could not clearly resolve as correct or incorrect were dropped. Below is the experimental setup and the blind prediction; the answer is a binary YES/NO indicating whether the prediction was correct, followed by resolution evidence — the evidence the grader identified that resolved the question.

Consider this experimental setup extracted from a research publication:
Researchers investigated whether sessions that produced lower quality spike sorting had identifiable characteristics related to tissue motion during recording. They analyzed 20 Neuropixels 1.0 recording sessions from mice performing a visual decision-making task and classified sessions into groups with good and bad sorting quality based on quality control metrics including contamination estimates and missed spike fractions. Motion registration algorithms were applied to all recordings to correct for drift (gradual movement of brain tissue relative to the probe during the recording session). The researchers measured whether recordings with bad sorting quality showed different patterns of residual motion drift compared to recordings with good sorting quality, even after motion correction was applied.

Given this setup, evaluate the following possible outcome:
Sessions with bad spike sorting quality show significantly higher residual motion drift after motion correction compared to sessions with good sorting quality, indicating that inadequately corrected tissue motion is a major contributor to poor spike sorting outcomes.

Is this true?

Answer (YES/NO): YES